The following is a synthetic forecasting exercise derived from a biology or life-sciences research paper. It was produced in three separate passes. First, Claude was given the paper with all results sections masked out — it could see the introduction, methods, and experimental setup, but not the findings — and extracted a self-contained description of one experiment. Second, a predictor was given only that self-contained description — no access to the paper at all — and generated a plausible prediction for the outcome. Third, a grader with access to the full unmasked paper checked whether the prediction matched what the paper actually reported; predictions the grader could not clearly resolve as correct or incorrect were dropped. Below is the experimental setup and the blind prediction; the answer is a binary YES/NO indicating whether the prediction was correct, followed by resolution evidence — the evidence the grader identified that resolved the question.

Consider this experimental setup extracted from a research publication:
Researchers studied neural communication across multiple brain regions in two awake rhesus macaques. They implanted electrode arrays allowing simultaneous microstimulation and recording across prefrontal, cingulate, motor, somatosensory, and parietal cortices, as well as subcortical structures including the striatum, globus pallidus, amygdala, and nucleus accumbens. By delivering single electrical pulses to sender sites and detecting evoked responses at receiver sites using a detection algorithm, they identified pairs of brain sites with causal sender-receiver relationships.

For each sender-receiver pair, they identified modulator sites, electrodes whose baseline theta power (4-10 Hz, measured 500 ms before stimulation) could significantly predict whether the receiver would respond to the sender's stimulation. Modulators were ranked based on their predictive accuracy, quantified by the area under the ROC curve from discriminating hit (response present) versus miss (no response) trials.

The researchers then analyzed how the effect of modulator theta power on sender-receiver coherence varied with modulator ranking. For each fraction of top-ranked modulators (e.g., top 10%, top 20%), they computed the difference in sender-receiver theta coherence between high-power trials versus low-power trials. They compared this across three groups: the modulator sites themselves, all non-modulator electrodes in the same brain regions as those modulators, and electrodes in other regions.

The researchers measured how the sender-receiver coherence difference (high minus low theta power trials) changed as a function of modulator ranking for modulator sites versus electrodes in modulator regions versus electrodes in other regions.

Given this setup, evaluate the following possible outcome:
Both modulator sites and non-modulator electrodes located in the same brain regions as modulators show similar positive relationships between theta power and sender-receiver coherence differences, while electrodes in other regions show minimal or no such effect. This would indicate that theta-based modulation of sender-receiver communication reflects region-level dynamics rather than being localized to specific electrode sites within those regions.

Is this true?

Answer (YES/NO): NO